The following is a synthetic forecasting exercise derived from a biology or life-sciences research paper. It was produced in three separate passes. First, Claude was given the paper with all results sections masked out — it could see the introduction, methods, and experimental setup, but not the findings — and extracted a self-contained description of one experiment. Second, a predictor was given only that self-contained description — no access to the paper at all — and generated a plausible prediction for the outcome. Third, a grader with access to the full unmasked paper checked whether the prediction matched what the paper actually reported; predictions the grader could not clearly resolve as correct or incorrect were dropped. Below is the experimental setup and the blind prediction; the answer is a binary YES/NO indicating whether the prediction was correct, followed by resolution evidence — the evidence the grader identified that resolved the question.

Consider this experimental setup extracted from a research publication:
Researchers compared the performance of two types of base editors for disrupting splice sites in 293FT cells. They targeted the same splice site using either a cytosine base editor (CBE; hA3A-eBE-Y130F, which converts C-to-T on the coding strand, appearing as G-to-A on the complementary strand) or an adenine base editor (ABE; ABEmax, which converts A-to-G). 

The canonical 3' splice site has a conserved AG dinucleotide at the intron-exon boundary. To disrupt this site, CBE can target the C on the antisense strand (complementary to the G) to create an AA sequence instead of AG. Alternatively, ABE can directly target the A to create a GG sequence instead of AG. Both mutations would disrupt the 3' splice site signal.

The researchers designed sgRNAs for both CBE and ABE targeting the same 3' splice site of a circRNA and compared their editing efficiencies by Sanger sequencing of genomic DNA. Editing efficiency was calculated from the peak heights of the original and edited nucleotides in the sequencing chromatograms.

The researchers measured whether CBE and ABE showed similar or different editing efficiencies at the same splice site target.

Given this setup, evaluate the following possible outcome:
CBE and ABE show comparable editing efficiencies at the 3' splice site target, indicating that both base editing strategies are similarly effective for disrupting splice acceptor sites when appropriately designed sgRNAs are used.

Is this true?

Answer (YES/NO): YES